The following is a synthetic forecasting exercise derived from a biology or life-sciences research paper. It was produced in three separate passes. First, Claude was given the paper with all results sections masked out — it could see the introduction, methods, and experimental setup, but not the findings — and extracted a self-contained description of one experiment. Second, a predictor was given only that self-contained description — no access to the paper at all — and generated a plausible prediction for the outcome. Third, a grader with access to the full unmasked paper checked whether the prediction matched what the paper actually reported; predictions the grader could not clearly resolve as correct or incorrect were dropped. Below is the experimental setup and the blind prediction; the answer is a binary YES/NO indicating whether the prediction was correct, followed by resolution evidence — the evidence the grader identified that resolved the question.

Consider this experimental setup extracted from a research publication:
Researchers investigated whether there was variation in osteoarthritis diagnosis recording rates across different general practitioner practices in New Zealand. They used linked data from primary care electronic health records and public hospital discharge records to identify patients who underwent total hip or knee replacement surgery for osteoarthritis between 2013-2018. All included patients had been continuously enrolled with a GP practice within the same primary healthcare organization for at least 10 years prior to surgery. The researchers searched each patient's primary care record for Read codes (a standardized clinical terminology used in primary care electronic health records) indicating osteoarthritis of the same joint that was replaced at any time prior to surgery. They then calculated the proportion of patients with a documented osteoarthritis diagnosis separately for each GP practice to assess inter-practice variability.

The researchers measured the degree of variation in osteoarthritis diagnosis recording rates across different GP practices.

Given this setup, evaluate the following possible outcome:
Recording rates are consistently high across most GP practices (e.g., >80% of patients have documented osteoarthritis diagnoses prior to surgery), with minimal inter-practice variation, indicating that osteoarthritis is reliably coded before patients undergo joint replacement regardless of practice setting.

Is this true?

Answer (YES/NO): NO